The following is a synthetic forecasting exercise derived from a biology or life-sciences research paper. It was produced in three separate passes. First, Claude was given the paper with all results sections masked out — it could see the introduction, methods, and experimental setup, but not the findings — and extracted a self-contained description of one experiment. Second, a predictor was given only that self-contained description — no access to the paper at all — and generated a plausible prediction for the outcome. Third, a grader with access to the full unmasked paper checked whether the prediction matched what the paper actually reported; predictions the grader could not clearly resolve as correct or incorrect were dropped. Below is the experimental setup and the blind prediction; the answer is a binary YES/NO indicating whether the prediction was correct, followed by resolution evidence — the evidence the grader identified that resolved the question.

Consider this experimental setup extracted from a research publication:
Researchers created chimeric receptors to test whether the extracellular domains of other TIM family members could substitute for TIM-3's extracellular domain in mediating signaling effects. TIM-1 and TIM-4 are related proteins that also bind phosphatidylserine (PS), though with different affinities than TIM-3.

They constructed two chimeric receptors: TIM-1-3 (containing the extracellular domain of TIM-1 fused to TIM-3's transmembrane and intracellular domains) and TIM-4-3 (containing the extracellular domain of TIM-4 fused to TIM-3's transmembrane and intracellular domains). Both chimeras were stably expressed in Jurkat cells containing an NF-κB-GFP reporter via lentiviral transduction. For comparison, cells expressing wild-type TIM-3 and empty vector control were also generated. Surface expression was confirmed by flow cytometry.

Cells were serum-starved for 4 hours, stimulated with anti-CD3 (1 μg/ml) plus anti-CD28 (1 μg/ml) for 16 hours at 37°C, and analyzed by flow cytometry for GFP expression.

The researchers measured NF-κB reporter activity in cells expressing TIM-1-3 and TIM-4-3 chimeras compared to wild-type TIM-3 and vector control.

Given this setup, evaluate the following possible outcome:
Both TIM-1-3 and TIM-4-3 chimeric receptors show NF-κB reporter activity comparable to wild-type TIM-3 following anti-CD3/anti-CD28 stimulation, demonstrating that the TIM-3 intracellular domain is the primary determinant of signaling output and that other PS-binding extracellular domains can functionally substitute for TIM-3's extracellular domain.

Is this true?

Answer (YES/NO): NO